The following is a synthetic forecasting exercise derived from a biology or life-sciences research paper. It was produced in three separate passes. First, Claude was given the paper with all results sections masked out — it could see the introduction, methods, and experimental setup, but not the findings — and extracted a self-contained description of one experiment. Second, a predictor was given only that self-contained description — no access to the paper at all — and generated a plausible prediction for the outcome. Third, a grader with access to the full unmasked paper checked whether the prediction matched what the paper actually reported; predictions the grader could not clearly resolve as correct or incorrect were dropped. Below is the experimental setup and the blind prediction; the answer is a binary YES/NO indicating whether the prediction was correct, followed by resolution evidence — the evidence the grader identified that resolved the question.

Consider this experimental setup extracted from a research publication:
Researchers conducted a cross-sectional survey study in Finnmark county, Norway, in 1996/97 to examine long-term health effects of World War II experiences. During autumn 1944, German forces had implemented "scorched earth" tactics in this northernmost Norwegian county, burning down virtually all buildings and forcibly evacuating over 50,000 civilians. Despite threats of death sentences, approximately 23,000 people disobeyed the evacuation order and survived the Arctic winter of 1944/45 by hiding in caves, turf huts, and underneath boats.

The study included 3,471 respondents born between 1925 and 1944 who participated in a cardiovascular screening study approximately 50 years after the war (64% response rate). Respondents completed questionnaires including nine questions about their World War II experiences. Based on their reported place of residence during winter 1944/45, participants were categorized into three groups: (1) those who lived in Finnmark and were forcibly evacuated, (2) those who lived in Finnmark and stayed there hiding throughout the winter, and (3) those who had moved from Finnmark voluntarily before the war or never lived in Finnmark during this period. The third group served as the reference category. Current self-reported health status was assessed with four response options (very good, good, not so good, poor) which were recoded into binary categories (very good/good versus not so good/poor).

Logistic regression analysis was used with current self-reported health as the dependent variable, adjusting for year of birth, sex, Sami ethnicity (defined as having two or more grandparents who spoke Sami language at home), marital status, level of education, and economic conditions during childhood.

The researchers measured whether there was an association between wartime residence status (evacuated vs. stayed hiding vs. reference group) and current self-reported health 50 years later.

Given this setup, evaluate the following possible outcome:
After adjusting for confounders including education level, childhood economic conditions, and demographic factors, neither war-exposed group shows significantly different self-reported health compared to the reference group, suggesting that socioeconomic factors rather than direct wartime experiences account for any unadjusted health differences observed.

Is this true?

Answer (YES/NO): NO